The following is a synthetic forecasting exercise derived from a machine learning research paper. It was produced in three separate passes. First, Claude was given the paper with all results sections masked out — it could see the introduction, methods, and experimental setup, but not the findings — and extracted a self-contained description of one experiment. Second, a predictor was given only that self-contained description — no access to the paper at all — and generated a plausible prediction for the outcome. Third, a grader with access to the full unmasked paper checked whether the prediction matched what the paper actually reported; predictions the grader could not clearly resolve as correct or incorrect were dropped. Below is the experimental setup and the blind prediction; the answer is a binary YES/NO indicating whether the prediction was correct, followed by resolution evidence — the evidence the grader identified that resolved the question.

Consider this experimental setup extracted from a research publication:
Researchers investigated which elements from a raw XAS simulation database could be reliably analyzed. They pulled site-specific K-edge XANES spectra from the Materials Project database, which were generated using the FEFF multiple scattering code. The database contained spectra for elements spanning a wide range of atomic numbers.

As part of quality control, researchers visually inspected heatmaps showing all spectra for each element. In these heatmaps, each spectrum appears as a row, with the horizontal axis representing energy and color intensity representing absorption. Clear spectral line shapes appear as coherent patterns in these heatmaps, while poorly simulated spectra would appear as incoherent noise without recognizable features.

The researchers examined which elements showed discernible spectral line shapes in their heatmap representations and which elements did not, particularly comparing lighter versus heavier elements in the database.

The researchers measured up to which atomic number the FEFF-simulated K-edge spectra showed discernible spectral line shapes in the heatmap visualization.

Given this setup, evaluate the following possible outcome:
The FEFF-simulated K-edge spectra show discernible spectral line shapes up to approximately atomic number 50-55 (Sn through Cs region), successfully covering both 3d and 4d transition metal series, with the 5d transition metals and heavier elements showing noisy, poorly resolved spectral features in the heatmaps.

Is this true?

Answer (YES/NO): YES